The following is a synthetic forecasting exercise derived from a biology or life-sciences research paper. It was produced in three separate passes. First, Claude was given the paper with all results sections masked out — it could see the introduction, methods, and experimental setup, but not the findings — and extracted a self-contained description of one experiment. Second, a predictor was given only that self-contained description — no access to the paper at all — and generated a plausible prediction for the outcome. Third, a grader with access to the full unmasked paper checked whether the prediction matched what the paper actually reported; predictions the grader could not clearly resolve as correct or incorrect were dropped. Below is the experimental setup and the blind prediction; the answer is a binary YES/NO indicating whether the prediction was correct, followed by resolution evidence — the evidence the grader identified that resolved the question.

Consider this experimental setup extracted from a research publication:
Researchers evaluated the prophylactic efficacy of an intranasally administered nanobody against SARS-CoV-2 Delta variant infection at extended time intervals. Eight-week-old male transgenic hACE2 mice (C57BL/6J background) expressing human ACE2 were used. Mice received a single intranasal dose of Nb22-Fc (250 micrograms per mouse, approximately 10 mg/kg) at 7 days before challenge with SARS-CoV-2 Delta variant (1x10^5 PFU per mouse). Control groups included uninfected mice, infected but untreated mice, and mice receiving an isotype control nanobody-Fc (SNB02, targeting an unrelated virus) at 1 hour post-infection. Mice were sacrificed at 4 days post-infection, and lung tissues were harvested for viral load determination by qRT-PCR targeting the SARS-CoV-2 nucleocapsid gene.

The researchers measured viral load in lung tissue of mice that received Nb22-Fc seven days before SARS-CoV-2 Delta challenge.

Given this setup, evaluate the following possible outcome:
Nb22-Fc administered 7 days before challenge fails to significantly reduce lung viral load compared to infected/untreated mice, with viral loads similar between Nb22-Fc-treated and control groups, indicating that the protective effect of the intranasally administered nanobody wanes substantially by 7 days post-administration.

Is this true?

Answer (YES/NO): NO